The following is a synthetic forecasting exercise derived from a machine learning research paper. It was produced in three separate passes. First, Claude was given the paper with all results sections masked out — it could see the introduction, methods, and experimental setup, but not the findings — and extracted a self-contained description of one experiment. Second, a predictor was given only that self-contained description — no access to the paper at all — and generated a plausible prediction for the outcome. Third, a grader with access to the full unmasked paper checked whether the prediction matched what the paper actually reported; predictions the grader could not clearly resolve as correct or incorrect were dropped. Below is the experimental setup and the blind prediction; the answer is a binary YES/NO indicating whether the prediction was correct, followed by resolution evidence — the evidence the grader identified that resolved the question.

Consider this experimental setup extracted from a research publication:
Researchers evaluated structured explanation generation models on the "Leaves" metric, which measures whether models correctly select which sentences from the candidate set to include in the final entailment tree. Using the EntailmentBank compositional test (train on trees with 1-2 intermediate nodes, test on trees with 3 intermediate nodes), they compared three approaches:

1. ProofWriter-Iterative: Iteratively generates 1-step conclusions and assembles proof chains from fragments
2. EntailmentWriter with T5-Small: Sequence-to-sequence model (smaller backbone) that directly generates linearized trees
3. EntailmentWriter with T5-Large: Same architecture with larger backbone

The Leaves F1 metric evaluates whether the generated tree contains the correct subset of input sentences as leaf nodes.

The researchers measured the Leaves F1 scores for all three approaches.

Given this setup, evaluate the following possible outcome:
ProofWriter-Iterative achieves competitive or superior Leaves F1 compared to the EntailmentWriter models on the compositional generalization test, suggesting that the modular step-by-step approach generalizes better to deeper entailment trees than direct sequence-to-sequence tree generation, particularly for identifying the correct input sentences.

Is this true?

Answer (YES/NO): NO